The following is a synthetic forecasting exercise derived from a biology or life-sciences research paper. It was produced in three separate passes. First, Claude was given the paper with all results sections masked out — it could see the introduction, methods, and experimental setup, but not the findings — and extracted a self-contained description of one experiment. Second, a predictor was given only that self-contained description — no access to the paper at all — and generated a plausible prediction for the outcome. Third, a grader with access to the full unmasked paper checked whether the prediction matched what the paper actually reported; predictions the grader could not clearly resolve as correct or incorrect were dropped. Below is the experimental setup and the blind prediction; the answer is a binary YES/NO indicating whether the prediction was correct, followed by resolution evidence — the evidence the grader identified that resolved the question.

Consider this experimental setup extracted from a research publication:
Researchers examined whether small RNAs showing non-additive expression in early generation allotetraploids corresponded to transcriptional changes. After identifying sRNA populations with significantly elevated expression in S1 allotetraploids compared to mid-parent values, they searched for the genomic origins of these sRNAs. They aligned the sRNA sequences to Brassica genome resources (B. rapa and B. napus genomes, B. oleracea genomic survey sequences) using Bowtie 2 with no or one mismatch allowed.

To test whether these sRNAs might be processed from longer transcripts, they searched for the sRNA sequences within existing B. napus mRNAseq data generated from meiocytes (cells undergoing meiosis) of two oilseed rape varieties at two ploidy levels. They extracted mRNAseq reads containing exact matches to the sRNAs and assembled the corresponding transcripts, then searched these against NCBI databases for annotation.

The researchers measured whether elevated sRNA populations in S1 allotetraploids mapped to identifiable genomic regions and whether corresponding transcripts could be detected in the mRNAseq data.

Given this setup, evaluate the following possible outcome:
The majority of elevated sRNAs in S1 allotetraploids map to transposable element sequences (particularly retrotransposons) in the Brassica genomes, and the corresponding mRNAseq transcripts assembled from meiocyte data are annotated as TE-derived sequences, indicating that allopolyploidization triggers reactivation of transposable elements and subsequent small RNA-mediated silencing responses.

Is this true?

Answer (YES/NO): NO